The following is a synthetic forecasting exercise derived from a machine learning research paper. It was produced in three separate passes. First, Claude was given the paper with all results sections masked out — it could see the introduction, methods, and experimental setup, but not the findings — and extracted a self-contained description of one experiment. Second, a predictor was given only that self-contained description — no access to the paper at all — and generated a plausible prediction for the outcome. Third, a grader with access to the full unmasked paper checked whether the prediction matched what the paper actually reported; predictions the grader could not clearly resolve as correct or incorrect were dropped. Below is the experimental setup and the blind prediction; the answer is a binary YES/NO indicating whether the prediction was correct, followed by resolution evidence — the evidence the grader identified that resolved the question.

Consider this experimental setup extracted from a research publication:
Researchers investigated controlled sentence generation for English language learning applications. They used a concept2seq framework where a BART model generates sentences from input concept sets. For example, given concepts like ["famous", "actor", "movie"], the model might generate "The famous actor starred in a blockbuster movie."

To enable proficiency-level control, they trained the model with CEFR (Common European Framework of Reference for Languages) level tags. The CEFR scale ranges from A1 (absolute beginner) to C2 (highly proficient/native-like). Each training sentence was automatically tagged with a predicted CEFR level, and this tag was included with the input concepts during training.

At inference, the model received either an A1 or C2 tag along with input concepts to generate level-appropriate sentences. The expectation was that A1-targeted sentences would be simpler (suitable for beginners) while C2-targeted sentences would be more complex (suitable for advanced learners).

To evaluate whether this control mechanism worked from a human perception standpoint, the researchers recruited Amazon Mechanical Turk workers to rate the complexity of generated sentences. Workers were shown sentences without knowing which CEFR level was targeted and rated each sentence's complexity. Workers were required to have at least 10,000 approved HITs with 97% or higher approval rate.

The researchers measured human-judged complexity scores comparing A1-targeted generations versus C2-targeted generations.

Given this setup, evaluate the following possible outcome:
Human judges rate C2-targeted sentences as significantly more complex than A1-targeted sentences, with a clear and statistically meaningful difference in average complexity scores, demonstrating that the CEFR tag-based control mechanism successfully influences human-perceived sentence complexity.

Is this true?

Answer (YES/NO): NO